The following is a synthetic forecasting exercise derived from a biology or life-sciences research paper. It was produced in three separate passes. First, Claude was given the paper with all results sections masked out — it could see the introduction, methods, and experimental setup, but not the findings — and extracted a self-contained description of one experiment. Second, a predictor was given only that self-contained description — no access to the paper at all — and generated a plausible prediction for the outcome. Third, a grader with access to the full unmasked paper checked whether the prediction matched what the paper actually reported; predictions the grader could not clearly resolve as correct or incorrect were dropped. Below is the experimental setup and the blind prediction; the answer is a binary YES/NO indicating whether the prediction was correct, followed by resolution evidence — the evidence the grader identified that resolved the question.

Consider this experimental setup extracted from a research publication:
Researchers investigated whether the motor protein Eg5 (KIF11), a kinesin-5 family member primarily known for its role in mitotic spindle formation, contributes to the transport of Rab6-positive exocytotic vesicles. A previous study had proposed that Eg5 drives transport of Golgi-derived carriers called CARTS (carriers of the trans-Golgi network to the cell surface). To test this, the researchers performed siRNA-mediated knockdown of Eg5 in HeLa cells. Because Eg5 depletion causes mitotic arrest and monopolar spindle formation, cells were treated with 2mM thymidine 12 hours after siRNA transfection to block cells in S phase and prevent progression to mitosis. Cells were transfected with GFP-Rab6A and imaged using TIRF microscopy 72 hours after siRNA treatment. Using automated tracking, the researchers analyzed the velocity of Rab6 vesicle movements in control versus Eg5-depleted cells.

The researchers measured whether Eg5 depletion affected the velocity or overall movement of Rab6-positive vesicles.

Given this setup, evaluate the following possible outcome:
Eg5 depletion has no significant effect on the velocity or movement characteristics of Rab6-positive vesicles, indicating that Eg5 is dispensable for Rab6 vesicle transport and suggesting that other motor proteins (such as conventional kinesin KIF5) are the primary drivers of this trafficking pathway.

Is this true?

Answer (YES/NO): YES